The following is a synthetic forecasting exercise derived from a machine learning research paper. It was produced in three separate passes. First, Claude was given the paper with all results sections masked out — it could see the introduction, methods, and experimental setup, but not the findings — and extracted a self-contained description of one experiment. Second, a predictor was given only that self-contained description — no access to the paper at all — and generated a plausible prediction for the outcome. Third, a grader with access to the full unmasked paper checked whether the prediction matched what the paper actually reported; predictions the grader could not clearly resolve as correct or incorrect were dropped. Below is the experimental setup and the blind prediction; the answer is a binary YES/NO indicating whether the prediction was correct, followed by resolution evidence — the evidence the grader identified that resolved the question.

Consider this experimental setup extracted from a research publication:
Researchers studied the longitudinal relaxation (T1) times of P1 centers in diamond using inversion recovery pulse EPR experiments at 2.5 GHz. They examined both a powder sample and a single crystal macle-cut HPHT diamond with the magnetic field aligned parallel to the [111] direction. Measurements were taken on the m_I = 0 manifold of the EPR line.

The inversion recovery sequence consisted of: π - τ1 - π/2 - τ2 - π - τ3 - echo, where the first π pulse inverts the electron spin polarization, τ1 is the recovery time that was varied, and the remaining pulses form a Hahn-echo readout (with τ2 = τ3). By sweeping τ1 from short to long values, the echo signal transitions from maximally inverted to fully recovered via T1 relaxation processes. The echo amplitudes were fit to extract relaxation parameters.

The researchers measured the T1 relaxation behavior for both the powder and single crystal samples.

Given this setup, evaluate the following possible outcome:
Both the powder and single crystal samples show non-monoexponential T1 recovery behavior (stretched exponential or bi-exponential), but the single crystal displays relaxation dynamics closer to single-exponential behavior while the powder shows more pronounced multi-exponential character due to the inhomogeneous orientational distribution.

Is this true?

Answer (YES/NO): YES